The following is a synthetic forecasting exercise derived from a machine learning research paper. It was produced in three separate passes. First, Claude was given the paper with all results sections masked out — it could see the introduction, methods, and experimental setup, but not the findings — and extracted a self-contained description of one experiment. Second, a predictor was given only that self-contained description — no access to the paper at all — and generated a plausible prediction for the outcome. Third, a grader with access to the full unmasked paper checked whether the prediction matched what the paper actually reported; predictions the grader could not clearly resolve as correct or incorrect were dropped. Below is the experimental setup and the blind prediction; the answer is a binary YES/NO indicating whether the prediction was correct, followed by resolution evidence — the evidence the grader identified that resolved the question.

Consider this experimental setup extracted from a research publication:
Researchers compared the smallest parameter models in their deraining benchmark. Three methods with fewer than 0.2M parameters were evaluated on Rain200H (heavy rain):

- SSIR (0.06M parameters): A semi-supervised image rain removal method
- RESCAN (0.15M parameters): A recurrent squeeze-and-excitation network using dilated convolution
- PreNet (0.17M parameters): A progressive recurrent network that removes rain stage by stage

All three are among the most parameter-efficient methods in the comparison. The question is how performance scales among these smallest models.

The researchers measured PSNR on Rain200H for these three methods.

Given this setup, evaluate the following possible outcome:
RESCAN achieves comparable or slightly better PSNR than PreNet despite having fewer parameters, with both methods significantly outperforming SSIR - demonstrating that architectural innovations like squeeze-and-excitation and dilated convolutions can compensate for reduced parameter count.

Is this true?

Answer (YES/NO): NO